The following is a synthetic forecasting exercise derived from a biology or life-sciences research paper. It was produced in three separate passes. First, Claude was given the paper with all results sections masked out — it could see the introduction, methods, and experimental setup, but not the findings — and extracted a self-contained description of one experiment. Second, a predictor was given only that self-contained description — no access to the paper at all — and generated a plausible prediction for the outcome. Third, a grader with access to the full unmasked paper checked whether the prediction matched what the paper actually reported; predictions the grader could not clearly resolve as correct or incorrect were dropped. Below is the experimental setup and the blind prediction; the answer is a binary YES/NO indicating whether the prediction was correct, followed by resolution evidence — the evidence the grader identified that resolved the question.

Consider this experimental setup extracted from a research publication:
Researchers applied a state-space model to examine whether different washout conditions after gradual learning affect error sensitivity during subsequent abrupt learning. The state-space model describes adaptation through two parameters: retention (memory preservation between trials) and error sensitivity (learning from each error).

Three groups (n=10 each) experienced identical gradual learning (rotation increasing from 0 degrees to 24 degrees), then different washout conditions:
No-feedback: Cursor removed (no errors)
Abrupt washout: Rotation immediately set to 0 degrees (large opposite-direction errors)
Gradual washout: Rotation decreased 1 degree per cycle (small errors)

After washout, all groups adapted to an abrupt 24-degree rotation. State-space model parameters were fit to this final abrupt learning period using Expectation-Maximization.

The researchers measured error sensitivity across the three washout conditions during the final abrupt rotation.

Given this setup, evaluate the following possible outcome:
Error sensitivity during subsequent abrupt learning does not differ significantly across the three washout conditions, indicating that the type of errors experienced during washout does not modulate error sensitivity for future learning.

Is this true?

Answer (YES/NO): NO